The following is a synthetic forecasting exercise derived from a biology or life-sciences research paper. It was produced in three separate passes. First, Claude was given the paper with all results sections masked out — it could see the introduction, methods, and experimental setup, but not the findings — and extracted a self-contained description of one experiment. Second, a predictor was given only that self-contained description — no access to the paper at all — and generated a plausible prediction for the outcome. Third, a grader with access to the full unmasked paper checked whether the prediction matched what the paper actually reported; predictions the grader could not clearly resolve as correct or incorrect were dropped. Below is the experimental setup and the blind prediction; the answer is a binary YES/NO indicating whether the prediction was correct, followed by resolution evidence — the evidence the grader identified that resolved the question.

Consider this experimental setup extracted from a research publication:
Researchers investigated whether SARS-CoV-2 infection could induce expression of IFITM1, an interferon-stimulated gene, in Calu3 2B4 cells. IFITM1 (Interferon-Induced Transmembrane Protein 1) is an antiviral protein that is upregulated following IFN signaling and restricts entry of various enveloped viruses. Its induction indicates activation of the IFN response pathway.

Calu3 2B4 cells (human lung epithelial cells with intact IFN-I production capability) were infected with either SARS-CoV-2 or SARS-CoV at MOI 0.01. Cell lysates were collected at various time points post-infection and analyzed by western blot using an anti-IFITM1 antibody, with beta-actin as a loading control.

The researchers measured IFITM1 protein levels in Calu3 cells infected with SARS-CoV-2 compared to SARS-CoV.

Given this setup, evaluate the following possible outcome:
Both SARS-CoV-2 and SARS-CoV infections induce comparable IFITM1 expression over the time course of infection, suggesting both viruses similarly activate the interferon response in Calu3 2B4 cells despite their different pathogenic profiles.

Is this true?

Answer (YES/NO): NO